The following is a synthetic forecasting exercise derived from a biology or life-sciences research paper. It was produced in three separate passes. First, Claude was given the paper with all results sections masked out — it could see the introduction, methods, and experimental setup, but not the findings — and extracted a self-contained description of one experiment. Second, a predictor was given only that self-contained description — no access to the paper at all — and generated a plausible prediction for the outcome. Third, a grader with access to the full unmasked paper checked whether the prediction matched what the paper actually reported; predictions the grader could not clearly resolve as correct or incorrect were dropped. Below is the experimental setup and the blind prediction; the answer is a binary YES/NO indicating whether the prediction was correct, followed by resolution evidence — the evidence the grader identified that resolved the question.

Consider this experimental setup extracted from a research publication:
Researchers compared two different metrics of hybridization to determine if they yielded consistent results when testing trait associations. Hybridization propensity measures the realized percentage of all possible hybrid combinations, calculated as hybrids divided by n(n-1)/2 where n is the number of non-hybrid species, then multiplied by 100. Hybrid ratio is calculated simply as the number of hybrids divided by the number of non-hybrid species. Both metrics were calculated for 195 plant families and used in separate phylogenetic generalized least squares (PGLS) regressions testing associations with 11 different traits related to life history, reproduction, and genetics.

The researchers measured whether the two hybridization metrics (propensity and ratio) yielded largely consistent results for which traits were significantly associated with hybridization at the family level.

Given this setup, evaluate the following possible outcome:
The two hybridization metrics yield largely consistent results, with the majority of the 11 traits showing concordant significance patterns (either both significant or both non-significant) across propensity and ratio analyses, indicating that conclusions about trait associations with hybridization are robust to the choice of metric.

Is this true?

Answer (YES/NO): YES